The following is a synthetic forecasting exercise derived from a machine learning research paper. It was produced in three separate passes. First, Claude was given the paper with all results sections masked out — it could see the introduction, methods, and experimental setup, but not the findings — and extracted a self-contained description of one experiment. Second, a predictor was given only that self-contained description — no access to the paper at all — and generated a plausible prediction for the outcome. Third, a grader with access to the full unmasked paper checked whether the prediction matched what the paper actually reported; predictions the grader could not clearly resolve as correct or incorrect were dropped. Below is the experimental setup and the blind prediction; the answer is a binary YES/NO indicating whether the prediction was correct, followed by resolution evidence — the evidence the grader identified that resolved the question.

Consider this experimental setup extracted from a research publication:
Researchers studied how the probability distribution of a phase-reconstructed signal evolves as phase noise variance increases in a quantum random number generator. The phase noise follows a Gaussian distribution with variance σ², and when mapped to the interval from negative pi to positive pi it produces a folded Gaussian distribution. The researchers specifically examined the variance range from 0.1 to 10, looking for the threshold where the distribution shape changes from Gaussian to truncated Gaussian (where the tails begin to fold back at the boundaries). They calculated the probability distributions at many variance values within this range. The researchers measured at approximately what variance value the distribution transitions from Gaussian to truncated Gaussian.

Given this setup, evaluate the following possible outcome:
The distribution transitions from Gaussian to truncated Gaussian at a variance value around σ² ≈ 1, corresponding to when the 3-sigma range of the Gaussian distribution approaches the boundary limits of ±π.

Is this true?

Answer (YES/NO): NO